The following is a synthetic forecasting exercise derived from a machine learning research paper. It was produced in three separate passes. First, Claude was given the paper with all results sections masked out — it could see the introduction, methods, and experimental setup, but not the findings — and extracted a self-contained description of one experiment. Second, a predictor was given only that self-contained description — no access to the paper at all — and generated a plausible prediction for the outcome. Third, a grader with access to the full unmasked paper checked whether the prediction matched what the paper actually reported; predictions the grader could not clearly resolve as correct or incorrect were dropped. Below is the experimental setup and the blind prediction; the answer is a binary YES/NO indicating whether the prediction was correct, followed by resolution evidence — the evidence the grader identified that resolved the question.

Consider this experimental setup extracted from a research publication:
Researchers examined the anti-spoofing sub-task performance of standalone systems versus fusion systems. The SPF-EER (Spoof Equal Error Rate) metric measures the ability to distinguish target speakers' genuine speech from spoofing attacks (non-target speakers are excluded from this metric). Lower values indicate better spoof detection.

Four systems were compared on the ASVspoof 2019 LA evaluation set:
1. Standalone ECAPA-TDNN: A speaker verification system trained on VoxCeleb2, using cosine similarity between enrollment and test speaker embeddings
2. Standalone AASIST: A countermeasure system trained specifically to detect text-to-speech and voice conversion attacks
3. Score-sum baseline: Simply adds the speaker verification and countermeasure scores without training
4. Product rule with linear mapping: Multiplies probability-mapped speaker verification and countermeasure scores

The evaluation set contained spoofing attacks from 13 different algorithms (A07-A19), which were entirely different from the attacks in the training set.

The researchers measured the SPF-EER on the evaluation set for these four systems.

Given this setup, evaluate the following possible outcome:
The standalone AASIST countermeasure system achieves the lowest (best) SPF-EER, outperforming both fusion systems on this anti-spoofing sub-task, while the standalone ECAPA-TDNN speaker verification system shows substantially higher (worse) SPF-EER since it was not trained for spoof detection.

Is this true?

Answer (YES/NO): NO